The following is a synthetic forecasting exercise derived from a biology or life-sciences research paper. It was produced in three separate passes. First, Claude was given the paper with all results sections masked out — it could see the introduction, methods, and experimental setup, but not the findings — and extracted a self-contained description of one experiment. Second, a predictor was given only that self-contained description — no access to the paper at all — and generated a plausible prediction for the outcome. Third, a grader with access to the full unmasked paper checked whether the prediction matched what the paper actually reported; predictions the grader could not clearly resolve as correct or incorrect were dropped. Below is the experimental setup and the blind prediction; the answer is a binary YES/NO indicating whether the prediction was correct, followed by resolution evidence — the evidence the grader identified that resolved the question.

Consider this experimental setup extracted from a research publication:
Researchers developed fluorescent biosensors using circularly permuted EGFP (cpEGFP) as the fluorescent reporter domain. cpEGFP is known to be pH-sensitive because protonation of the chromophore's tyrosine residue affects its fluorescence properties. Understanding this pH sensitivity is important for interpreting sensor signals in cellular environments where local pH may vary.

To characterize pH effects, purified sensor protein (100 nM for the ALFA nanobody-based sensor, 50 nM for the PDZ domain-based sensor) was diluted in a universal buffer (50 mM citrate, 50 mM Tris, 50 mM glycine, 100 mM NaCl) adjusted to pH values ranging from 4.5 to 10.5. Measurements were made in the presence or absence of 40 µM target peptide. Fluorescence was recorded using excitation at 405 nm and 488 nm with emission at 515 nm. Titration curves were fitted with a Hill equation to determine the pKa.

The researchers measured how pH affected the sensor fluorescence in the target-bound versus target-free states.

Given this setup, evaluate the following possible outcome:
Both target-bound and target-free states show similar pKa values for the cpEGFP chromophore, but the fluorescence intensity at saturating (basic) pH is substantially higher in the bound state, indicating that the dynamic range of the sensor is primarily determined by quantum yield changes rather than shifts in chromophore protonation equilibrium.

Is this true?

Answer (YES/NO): NO